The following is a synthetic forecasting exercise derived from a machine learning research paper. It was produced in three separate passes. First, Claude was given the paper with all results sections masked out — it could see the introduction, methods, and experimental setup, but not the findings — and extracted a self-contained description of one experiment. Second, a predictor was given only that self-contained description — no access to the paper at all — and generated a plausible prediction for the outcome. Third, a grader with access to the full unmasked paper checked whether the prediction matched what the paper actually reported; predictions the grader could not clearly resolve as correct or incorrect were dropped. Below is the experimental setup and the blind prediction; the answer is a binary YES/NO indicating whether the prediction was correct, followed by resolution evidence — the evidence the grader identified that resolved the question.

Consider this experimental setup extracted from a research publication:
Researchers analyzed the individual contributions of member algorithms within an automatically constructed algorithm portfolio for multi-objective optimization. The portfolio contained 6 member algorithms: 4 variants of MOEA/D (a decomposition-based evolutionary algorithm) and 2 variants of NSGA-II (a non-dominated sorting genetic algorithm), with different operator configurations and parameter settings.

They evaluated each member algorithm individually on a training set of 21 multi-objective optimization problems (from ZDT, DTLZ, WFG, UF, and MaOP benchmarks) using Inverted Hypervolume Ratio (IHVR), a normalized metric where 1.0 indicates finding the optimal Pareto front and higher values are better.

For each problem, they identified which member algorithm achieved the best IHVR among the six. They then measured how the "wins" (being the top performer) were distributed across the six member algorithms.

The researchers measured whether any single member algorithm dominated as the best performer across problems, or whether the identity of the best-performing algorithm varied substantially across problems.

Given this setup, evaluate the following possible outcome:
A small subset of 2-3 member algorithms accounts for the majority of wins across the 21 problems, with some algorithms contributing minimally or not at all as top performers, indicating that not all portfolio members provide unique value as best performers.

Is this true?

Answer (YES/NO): NO